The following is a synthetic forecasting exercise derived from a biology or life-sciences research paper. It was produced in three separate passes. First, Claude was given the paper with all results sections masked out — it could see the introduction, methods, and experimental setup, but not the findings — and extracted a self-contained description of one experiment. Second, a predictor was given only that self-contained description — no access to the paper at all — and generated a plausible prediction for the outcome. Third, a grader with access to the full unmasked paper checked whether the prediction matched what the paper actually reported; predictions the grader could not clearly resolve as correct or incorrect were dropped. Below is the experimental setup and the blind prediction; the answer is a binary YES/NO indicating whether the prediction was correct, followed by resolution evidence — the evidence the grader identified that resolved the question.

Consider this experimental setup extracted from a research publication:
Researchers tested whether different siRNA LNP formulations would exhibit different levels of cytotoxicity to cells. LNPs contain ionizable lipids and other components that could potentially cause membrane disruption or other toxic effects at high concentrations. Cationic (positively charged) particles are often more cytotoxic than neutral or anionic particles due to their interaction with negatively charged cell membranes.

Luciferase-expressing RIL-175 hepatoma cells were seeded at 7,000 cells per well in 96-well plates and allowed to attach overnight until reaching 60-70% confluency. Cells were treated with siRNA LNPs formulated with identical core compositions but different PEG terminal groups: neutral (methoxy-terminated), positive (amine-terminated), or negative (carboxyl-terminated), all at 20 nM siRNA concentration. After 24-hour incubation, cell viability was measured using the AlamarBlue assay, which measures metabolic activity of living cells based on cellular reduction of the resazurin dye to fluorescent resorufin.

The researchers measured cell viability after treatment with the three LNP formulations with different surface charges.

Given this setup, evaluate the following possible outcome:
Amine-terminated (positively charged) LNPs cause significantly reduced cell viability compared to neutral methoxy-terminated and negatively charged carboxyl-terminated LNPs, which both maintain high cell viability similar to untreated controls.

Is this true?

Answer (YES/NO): NO